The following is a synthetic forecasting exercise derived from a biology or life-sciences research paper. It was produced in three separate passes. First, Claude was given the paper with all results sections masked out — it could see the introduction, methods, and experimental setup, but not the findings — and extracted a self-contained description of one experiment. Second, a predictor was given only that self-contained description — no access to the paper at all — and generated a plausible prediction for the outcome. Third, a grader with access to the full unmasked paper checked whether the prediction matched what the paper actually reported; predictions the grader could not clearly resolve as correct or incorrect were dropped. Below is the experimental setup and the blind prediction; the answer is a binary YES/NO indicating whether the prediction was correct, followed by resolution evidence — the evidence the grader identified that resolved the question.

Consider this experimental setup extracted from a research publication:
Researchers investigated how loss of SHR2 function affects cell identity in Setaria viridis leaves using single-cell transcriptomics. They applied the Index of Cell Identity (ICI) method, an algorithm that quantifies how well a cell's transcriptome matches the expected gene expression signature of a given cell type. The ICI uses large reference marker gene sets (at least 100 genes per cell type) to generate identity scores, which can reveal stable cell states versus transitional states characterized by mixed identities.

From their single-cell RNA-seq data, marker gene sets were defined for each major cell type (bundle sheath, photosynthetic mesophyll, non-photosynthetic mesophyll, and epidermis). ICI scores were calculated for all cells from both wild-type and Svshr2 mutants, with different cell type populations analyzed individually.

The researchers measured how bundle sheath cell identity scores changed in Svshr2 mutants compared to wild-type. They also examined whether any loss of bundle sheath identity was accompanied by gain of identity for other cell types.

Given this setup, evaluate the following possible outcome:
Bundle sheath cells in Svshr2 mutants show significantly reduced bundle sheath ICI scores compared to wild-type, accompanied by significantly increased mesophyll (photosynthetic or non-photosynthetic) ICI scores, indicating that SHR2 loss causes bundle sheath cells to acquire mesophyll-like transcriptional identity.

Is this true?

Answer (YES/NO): YES